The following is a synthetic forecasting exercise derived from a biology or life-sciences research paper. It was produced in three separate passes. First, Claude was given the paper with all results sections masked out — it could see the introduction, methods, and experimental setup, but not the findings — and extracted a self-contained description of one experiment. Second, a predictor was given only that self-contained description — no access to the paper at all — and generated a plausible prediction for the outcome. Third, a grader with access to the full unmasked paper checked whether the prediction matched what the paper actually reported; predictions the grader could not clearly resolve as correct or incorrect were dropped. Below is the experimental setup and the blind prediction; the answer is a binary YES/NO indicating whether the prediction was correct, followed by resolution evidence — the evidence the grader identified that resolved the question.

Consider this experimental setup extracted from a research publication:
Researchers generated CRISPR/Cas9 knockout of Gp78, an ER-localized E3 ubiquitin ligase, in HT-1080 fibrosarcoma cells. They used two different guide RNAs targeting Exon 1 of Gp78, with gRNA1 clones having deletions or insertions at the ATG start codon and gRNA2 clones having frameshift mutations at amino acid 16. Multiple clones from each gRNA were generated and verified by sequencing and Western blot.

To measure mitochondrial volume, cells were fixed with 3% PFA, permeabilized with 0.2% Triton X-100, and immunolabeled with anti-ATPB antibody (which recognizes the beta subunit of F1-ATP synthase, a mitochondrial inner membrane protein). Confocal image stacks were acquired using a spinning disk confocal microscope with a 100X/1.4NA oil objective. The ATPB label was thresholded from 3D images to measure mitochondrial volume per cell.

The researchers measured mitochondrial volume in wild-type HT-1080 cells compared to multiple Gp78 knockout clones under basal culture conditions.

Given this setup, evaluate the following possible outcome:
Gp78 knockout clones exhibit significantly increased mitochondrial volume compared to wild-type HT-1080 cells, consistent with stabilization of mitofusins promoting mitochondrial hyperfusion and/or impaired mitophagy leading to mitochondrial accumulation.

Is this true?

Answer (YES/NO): YES